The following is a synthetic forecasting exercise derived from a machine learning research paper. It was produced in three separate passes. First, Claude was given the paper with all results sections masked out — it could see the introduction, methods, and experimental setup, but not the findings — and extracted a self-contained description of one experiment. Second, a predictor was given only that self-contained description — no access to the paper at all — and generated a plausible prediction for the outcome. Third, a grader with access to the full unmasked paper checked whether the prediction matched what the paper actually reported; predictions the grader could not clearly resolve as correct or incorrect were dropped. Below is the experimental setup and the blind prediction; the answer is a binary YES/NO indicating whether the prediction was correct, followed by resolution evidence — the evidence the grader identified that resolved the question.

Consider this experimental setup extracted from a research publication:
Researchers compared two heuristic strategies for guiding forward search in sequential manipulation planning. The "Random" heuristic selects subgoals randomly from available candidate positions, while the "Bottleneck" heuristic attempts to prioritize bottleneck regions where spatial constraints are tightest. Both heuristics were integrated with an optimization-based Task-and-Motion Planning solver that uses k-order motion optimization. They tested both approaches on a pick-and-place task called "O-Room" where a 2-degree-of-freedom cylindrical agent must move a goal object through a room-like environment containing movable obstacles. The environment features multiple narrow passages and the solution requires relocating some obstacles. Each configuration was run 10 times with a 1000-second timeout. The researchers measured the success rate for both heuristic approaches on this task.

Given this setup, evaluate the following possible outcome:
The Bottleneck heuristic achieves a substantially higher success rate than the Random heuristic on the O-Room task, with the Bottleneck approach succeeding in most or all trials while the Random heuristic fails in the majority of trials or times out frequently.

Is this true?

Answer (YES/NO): NO